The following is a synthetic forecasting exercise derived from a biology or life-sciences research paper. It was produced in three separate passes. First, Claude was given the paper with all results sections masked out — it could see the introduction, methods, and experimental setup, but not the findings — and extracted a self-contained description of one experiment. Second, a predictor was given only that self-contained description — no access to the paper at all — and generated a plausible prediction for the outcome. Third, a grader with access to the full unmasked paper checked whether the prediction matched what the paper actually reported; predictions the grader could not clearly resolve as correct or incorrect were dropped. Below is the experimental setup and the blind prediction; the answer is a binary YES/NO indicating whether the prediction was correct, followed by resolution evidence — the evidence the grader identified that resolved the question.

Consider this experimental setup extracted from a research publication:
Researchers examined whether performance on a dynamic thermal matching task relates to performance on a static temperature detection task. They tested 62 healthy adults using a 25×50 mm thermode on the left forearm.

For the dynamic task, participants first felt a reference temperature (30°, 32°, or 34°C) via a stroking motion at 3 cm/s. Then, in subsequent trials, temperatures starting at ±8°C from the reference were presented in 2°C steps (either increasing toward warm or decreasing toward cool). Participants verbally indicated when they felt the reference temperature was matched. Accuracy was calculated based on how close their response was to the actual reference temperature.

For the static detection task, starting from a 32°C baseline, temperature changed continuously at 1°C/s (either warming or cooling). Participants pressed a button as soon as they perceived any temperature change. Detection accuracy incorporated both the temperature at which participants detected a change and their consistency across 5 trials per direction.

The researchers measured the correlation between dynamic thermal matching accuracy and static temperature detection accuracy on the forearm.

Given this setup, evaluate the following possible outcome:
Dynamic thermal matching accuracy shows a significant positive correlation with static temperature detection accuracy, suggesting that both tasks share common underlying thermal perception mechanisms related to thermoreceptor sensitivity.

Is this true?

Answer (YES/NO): NO